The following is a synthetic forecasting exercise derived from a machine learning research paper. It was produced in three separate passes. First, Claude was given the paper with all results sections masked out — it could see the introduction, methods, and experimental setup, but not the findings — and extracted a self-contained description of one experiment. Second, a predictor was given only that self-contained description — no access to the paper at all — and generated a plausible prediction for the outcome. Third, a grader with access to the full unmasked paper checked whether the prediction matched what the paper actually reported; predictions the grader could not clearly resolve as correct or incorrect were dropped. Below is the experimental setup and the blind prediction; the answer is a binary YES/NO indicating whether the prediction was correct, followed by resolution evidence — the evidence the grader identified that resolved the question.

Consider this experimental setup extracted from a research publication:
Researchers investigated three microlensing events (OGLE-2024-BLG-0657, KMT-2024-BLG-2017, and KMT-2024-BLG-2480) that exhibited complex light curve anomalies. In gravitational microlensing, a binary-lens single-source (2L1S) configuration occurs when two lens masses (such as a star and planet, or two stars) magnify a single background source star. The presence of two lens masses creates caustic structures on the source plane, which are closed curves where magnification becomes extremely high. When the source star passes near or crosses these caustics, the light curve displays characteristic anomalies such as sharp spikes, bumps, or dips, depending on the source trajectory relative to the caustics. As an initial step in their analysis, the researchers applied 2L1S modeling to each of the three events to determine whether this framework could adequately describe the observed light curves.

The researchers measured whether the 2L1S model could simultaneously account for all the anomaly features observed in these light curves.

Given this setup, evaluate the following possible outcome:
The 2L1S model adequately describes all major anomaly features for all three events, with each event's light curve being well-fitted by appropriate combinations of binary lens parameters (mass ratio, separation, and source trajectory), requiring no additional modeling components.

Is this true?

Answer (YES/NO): NO